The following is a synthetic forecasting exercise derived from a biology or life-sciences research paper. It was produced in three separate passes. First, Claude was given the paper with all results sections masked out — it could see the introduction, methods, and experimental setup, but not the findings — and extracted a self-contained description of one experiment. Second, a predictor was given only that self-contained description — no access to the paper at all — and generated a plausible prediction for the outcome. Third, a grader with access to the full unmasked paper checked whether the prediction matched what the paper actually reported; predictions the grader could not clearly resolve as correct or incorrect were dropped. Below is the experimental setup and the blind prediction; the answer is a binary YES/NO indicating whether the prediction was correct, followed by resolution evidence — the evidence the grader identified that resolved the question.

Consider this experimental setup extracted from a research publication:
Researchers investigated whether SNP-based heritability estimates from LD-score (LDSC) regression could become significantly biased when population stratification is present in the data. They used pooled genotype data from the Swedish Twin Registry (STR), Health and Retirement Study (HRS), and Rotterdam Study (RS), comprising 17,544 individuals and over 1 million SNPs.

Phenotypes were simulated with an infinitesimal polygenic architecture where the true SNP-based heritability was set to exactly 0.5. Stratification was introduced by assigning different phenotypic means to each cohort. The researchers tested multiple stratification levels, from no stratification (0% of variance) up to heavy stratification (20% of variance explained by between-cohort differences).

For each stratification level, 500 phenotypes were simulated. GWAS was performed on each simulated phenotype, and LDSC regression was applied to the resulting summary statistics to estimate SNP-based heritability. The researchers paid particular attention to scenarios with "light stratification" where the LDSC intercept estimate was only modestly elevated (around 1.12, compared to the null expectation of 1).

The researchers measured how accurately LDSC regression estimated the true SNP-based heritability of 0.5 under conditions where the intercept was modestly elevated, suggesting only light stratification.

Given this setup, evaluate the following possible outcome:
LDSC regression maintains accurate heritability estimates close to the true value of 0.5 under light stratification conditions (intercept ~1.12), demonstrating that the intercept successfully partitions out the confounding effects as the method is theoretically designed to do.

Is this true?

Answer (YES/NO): NO